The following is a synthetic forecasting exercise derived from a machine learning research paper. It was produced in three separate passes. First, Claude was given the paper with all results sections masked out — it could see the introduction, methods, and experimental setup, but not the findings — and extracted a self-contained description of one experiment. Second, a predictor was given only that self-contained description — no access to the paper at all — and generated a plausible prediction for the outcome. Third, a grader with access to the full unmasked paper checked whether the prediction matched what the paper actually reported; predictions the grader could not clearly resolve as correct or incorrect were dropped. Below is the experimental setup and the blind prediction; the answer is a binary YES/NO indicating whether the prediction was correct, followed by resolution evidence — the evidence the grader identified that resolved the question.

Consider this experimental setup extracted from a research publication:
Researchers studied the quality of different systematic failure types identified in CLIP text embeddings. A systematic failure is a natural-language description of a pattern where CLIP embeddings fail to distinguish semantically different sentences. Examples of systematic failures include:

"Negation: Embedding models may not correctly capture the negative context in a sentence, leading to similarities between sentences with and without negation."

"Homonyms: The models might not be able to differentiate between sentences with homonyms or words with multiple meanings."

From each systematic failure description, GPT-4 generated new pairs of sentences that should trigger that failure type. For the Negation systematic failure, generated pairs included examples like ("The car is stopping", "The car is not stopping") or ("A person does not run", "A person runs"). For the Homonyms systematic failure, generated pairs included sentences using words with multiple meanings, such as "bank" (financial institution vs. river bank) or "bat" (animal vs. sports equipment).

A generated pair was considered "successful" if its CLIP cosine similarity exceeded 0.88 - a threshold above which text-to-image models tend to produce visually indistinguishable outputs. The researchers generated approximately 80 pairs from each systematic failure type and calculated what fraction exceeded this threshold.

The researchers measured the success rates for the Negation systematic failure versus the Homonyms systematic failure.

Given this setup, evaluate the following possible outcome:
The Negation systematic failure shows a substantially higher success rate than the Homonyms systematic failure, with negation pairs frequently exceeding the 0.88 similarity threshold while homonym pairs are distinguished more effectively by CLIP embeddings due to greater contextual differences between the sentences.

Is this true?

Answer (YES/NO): YES